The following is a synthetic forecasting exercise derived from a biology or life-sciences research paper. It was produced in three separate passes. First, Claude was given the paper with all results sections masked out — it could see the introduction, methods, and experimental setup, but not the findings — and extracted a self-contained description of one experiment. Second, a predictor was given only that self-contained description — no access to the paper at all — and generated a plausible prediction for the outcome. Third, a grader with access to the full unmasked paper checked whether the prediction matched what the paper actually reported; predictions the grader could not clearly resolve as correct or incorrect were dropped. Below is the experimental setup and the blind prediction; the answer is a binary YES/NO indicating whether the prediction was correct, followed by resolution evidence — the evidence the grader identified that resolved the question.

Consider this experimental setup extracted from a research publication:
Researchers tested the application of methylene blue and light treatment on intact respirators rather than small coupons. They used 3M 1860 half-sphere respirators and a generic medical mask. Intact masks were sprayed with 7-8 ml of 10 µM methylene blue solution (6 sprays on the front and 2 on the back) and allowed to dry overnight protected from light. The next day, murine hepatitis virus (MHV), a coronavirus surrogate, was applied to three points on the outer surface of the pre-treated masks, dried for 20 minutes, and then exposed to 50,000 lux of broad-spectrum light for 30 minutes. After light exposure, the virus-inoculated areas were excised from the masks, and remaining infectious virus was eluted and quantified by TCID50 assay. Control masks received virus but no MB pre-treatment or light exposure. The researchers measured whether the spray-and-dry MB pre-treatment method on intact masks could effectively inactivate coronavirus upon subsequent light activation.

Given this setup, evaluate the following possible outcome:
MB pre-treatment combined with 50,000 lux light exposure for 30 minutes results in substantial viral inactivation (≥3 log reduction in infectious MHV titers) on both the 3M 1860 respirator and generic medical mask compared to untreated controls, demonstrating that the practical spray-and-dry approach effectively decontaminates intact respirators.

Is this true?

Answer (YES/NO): YES